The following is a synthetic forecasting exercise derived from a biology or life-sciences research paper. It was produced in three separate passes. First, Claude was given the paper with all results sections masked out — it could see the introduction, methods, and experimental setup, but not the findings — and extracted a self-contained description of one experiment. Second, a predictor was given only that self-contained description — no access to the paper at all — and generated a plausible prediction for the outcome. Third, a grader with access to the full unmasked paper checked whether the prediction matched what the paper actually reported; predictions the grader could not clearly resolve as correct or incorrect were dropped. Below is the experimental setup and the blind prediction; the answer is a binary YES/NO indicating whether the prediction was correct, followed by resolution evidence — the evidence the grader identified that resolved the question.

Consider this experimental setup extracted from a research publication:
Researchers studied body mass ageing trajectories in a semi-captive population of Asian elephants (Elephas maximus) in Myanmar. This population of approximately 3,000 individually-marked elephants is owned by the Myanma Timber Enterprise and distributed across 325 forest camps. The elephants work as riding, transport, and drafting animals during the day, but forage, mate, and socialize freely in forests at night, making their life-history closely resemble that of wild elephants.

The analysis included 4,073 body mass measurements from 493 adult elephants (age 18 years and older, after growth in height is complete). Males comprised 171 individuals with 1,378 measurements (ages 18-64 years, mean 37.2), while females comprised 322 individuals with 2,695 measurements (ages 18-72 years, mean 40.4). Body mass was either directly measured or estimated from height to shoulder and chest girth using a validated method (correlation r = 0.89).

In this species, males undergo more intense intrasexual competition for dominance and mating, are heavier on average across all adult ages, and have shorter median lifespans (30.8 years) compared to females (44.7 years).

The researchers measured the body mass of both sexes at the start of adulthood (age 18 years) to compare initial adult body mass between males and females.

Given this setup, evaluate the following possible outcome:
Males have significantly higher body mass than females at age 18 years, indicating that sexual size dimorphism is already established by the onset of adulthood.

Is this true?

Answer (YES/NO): NO